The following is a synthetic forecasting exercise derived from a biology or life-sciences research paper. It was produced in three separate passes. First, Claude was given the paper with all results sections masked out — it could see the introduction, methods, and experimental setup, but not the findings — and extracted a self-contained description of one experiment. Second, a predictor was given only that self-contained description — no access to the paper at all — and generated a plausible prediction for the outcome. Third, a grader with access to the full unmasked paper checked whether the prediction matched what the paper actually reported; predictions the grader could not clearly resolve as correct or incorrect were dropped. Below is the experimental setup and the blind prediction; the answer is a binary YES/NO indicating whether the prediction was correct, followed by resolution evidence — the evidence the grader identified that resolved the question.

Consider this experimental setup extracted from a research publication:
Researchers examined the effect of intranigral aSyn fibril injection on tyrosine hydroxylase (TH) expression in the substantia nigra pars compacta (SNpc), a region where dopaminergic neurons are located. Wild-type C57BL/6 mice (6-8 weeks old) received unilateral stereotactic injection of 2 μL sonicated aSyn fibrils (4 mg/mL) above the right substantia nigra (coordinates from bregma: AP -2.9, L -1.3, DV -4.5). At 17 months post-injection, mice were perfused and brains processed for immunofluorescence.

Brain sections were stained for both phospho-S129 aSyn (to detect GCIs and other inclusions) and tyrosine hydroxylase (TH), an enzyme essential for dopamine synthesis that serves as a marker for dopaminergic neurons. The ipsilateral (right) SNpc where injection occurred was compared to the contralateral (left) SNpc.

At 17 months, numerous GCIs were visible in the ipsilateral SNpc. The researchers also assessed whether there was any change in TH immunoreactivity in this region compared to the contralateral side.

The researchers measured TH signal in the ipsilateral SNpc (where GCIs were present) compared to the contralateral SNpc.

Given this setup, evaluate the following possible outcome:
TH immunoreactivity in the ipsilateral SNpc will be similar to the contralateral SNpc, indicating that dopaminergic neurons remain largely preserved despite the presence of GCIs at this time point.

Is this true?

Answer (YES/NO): NO